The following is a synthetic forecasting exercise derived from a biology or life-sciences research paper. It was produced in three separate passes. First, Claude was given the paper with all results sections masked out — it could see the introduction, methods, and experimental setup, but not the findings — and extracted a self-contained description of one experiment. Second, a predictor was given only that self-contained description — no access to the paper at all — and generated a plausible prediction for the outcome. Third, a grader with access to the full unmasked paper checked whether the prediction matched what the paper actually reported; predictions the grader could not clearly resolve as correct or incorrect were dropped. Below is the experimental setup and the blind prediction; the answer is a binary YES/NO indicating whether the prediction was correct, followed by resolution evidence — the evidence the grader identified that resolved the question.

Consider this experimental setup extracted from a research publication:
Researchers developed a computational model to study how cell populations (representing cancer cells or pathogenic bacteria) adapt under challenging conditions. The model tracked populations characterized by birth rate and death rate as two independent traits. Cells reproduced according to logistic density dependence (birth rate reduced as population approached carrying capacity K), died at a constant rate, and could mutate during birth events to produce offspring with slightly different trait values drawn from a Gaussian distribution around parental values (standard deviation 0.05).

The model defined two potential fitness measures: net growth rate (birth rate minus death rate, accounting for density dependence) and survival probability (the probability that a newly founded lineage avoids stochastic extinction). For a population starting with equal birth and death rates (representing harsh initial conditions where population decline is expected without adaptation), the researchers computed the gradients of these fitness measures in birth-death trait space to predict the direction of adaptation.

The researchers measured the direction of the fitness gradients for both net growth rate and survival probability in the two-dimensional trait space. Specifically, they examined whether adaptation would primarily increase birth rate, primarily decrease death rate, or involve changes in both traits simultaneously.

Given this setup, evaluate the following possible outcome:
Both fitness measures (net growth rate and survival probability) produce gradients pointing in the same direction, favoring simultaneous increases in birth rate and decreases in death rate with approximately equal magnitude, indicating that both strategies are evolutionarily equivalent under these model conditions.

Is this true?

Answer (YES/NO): NO